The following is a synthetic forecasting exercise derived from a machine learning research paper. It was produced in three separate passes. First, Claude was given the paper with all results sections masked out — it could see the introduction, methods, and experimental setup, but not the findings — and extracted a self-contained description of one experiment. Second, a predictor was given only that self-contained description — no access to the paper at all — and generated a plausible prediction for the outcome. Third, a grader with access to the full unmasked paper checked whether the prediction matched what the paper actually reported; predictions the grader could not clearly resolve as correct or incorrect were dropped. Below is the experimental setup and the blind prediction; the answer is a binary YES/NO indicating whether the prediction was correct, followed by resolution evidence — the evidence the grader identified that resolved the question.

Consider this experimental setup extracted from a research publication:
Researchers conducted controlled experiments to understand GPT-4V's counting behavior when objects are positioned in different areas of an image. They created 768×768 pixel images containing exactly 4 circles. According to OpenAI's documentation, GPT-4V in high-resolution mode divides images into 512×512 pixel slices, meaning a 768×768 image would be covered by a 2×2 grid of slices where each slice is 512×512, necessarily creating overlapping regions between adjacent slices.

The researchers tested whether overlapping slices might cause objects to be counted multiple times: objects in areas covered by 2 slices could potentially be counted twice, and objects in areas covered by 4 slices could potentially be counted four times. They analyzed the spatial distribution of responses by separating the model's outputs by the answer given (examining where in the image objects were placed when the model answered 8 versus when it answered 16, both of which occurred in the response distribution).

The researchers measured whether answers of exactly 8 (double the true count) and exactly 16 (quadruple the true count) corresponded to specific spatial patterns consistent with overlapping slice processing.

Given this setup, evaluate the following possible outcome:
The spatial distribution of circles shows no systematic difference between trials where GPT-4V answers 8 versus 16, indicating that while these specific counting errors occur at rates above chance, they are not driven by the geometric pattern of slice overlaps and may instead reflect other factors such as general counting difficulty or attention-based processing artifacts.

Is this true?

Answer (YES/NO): NO